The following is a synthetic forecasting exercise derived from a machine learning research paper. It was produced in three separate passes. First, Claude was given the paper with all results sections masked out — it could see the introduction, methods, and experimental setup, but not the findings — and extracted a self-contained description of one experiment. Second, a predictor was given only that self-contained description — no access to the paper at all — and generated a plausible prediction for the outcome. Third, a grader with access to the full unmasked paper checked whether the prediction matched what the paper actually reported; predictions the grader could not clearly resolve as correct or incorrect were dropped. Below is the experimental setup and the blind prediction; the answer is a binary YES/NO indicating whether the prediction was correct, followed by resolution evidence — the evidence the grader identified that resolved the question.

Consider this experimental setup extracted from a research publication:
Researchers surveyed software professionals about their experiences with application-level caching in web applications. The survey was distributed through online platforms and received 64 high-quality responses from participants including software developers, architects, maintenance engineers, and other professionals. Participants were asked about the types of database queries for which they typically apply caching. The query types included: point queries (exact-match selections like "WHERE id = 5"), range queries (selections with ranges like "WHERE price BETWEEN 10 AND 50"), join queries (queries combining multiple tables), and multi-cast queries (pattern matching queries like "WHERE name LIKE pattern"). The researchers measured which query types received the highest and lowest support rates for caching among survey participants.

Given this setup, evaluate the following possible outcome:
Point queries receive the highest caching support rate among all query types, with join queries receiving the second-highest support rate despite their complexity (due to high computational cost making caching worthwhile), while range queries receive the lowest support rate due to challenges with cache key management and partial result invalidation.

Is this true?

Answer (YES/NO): NO